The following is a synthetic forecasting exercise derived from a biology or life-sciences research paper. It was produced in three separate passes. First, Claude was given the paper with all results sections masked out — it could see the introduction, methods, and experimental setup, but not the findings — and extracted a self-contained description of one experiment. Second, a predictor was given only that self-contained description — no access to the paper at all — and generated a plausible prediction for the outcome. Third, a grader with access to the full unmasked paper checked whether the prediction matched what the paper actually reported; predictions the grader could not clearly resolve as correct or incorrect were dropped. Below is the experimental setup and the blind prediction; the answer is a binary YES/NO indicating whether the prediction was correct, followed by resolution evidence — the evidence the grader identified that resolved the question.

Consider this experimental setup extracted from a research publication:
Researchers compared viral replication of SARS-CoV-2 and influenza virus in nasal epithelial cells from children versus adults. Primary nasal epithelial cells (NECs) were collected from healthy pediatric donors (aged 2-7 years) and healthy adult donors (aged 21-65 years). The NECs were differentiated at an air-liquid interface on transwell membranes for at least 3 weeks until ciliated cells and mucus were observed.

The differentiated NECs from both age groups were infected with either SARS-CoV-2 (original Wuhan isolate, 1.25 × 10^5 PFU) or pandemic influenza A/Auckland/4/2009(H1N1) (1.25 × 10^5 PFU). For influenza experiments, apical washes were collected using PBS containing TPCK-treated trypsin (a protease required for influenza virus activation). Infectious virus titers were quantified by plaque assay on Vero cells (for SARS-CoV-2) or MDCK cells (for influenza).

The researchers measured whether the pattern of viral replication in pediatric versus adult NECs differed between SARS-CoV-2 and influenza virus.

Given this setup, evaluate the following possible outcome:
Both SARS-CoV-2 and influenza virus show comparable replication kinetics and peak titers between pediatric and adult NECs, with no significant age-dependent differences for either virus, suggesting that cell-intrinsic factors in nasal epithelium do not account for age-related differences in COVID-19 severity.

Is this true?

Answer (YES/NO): NO